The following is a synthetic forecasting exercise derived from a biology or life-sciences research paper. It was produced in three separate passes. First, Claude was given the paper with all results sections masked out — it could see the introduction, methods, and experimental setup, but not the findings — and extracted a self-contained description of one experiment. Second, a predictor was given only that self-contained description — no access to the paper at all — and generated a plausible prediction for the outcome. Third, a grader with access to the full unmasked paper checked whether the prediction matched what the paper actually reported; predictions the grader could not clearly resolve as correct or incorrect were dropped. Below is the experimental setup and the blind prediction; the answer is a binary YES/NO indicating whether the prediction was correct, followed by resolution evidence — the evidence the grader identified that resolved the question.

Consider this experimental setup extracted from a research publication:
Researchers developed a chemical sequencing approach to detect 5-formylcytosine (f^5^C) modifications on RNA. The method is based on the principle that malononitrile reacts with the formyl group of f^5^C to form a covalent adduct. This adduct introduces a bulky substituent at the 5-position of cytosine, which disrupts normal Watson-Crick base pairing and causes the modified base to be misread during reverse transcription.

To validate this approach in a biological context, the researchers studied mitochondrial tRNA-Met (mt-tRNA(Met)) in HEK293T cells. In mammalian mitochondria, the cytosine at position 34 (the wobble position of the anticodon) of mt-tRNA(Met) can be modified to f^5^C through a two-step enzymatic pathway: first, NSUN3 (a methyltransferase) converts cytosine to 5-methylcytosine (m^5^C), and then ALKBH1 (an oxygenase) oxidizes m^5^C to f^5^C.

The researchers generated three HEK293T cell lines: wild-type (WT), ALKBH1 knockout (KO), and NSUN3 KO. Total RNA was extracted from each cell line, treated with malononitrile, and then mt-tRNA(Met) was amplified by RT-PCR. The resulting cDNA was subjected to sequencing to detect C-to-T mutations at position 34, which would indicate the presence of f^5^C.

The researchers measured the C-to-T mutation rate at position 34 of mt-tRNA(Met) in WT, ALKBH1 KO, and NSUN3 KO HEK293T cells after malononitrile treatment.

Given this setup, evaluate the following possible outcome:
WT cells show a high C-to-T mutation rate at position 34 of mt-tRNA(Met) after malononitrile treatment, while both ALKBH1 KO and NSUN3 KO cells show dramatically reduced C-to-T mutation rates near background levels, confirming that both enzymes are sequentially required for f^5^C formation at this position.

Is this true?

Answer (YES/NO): YES